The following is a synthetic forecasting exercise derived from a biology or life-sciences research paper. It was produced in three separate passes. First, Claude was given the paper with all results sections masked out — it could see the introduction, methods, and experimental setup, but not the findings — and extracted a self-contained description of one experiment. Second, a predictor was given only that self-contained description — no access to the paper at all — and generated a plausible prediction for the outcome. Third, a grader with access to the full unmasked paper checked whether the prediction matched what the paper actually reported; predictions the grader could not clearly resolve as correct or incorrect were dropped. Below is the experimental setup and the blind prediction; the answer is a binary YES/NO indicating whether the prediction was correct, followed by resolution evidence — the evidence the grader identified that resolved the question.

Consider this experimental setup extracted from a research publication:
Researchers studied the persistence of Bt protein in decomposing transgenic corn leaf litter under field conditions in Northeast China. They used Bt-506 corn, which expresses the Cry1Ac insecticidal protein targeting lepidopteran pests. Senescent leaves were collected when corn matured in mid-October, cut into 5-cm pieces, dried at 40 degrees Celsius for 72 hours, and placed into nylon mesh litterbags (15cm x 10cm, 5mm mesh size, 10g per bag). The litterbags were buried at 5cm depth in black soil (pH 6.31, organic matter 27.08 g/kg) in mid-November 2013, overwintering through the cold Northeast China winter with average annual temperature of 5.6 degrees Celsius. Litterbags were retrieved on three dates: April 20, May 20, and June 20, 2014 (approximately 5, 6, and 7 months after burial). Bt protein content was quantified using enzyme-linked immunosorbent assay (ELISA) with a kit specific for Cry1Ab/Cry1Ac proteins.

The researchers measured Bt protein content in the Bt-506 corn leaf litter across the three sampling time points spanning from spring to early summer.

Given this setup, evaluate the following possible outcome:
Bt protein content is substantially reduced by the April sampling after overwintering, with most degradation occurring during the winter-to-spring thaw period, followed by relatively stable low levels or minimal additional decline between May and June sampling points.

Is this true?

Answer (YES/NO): NO